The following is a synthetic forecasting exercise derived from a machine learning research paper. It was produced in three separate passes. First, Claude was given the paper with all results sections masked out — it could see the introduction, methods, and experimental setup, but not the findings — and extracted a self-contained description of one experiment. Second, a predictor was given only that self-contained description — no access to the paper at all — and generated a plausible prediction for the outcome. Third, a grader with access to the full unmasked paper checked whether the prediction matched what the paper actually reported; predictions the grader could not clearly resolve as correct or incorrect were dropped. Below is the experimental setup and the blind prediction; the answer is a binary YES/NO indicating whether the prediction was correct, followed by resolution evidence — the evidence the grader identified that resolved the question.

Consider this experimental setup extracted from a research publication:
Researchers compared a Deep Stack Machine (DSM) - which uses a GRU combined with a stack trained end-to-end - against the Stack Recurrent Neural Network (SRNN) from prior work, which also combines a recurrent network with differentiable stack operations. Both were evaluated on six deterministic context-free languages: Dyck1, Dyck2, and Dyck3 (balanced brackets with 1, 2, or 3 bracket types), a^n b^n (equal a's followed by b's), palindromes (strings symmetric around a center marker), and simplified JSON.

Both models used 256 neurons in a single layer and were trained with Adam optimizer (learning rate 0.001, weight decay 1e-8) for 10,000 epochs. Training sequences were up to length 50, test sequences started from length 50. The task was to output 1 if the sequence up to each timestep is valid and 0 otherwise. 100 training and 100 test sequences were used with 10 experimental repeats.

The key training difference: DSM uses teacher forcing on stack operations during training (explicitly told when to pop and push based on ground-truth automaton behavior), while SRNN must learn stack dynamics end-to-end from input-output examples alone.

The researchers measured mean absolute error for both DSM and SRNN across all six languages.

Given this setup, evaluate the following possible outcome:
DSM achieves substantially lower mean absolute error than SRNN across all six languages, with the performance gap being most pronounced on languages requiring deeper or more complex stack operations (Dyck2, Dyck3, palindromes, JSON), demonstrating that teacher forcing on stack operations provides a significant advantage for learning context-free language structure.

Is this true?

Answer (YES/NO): NO